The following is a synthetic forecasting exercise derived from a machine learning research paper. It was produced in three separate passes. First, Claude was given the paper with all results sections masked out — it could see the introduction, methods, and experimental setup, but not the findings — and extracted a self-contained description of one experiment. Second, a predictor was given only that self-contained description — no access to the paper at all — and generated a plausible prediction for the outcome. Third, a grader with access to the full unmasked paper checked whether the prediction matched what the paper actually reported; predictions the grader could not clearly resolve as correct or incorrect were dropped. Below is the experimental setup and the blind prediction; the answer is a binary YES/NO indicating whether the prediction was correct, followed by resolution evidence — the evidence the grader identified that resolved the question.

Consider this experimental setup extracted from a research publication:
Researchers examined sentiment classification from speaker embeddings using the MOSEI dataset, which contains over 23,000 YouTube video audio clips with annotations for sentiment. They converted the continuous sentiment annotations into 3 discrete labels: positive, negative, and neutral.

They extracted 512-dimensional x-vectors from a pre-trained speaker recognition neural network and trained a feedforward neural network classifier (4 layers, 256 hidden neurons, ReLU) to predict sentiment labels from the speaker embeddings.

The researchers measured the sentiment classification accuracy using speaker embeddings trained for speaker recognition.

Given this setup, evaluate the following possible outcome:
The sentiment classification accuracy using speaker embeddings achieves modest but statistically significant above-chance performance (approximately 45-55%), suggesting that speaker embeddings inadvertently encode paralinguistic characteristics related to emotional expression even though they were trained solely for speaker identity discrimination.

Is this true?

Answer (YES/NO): YES